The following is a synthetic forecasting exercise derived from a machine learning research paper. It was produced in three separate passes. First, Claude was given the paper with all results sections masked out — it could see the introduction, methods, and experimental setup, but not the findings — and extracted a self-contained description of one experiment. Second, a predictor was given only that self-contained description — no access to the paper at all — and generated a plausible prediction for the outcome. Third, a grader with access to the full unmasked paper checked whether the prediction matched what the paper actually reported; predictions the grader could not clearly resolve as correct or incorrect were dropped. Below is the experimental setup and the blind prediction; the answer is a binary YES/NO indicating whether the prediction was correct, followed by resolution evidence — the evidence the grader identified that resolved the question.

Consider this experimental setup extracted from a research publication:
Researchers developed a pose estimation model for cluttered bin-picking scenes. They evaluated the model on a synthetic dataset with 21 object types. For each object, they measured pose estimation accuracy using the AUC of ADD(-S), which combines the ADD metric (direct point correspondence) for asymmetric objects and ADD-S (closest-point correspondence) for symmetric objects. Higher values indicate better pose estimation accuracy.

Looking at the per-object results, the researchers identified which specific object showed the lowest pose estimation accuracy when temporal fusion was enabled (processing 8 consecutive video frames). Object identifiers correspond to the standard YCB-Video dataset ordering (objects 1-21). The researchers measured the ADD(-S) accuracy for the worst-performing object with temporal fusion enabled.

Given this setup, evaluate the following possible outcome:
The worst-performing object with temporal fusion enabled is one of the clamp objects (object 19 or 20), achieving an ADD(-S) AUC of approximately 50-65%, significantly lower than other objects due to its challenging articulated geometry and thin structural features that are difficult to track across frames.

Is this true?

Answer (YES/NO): NO